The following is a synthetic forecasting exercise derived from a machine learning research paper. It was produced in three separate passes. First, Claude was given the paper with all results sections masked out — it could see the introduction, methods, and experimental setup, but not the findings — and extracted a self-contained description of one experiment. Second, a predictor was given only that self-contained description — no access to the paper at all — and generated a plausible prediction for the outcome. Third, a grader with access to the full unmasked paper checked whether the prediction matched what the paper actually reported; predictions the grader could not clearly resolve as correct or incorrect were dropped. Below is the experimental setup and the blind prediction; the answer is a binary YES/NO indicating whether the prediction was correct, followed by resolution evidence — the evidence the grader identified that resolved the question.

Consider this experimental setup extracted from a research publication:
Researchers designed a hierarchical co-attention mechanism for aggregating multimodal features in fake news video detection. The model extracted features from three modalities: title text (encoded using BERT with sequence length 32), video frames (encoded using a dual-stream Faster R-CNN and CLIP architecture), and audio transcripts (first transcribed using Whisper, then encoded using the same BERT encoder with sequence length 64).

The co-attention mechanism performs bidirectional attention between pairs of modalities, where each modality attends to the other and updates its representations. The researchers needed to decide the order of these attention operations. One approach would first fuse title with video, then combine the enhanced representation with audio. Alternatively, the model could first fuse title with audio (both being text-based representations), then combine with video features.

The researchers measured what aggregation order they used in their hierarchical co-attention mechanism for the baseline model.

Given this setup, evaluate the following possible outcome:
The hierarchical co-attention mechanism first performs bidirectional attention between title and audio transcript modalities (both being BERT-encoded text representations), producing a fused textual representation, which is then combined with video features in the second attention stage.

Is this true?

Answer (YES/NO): YES